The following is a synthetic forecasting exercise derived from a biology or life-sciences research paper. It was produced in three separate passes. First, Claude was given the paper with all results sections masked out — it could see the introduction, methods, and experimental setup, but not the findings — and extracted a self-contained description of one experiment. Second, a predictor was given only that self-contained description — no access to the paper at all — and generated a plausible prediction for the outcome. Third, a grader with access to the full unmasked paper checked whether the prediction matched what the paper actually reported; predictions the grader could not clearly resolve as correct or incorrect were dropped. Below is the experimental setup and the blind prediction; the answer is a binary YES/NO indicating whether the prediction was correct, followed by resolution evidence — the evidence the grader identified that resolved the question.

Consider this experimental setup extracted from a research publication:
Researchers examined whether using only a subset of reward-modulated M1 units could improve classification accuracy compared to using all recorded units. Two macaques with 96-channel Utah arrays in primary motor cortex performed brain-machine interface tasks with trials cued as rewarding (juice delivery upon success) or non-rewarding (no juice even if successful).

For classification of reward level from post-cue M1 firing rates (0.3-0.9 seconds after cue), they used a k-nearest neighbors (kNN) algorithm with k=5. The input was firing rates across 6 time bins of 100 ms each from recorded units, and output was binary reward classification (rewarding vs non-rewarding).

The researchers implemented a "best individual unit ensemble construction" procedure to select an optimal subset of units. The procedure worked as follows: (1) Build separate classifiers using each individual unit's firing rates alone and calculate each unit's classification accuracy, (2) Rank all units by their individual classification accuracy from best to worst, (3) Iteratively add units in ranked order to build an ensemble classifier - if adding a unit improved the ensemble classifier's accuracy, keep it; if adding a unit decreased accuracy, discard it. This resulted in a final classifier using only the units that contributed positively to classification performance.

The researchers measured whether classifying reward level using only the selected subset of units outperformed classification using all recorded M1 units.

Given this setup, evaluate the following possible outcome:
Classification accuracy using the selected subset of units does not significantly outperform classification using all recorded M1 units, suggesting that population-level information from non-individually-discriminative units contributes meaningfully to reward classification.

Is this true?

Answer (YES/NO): NO